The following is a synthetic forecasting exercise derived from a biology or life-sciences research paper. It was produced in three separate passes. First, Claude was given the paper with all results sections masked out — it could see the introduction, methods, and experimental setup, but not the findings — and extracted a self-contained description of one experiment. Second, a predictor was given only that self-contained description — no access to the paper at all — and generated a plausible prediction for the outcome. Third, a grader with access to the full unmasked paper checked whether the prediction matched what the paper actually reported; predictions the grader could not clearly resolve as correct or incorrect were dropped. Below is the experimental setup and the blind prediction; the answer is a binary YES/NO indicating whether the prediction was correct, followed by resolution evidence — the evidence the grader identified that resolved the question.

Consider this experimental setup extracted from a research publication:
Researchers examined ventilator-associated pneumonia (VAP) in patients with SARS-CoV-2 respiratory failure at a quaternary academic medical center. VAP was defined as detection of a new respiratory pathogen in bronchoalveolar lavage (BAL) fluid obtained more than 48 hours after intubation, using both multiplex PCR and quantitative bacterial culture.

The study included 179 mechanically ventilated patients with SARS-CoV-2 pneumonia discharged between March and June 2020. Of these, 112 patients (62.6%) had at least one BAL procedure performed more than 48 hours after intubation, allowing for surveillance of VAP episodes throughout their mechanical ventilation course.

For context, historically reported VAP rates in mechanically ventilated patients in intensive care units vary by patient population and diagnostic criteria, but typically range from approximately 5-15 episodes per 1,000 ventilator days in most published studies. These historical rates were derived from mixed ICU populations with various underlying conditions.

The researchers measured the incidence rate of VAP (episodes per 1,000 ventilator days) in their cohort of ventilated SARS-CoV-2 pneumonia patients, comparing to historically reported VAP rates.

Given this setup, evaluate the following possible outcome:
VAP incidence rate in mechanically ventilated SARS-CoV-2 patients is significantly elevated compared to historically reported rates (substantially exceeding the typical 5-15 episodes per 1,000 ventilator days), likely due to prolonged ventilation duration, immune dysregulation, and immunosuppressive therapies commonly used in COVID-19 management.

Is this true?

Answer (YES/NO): YES